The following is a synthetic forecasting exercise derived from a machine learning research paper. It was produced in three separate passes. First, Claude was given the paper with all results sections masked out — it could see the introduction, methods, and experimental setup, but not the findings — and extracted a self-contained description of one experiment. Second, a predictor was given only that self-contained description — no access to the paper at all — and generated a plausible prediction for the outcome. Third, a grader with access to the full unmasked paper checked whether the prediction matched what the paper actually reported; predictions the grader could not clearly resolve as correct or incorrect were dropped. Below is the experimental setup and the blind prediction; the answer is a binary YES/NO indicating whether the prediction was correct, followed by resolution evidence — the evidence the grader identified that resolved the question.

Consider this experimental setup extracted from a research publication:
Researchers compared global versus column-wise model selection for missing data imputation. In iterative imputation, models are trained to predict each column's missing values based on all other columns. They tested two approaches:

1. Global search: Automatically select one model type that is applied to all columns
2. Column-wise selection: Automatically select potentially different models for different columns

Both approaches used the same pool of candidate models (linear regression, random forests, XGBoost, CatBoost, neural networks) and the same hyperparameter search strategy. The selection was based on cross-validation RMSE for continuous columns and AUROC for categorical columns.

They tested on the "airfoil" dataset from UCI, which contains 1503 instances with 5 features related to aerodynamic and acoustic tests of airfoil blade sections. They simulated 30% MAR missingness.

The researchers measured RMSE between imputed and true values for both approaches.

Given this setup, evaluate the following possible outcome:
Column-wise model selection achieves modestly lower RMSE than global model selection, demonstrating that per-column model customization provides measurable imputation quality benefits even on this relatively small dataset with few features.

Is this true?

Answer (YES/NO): NO